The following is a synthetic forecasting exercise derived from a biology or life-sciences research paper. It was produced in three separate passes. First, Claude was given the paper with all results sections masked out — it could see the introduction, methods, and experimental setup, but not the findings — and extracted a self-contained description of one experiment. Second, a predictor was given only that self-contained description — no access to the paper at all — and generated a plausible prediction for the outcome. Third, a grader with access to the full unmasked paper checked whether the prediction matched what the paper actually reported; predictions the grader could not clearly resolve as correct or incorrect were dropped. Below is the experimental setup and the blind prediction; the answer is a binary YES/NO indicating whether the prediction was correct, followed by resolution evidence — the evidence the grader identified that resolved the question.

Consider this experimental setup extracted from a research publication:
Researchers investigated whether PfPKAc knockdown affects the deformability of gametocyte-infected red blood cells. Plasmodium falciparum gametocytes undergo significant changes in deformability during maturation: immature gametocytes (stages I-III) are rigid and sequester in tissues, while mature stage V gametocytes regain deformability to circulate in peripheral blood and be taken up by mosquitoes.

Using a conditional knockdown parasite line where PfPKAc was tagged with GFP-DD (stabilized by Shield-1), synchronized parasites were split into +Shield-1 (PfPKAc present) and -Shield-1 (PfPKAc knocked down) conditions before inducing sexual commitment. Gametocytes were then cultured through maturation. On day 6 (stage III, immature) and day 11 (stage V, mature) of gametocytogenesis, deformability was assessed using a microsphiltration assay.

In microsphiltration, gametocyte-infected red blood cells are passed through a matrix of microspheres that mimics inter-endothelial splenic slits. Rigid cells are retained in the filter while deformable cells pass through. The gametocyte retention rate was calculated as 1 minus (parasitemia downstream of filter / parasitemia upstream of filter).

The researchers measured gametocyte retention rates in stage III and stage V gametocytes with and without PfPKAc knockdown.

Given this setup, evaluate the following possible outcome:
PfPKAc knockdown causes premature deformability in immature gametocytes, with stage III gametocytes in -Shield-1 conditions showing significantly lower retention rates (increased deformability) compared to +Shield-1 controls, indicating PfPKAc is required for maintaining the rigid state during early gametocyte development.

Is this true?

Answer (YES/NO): YES